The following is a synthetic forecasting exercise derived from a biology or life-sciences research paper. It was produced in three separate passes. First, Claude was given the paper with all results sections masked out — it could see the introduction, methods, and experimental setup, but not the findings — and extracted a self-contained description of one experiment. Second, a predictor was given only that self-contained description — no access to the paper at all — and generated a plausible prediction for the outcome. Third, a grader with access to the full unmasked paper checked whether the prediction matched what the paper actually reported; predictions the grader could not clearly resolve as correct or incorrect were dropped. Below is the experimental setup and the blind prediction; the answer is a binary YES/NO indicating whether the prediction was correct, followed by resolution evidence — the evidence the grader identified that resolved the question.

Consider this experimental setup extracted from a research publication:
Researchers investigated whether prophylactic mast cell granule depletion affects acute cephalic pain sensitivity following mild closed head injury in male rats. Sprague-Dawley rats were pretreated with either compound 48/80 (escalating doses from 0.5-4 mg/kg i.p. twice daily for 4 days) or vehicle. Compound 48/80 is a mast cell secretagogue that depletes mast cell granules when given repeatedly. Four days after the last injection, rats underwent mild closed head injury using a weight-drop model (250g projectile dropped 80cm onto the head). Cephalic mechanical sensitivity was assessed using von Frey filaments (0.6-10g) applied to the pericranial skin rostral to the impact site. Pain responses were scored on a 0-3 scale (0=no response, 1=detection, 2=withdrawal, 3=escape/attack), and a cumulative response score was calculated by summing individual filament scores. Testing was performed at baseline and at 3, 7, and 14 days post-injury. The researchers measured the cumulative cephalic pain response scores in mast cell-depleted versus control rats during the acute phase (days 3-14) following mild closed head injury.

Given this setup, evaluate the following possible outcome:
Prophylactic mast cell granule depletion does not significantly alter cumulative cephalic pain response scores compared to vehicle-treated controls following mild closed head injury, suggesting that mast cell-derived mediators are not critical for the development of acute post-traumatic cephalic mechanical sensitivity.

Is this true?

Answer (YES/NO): YES